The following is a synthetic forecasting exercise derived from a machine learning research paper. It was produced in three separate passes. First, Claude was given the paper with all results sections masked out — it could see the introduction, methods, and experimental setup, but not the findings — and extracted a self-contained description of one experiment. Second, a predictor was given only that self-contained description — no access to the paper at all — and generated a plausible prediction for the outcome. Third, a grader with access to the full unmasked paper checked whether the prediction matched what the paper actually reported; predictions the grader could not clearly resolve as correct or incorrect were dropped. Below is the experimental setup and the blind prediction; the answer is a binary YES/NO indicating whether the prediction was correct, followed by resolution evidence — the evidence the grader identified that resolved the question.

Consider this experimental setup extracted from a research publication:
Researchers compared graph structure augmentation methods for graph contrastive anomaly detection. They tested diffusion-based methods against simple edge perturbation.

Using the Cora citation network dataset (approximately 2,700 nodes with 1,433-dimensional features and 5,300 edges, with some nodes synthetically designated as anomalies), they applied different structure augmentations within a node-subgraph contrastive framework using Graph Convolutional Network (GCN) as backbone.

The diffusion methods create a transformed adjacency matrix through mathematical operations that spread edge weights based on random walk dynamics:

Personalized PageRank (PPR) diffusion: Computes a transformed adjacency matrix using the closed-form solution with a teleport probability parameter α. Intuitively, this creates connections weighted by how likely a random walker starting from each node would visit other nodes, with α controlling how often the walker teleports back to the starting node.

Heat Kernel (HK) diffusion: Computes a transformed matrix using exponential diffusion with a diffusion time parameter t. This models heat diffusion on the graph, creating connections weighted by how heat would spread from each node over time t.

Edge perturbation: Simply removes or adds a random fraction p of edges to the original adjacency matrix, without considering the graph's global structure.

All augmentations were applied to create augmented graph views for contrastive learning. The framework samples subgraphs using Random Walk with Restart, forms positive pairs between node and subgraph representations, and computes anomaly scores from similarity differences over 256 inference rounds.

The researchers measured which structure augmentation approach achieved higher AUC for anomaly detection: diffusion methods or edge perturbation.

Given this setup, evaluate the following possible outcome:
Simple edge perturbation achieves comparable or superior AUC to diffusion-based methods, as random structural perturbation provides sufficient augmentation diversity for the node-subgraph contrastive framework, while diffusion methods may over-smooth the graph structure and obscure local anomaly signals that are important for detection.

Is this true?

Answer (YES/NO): YES